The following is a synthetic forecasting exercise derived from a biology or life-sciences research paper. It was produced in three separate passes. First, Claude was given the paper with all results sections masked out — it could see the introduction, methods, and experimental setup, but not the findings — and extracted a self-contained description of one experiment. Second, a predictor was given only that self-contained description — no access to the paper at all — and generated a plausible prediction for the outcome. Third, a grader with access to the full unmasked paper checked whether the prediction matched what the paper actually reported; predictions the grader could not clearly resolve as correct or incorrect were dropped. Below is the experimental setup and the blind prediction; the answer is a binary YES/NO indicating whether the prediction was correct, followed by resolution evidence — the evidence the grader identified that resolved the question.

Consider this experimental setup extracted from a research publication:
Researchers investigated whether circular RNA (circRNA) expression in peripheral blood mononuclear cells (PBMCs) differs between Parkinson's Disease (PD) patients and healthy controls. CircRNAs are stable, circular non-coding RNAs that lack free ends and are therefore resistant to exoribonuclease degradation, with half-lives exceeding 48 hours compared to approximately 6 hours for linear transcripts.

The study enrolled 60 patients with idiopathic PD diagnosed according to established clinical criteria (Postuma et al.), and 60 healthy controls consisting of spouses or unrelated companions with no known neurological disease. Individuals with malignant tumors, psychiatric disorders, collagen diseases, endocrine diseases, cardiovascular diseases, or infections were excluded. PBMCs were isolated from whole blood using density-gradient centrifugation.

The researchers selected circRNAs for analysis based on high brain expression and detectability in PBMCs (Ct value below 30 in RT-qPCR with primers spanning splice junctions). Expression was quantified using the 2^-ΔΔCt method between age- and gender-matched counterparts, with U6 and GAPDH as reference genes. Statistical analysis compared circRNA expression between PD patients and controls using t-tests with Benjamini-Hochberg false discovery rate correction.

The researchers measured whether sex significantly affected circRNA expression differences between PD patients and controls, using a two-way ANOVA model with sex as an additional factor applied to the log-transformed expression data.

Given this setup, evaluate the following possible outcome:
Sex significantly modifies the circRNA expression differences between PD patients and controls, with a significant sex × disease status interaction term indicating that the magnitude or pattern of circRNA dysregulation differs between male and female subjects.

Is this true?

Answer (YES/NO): NO